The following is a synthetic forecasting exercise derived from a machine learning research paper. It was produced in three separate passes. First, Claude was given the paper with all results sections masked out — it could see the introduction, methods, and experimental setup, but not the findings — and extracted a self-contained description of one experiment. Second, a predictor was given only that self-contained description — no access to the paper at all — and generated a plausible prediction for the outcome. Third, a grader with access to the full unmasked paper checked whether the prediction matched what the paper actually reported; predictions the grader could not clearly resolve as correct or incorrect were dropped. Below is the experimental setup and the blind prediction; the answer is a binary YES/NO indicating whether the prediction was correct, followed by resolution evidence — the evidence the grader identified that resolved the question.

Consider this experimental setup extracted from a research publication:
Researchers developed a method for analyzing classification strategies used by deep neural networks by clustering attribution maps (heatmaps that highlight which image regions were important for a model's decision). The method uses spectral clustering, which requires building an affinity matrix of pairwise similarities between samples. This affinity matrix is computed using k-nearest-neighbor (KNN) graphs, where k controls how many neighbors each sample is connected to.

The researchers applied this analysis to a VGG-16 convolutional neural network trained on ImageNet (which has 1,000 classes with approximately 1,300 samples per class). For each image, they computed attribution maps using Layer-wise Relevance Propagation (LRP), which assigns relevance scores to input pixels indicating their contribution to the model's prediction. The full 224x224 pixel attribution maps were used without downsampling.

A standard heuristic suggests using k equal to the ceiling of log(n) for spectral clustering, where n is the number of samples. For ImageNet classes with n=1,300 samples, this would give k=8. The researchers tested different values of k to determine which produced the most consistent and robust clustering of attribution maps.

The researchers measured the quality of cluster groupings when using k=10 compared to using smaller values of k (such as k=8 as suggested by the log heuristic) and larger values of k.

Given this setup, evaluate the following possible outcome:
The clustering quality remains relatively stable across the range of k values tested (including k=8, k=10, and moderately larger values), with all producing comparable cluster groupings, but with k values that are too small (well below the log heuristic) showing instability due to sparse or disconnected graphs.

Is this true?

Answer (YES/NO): NO